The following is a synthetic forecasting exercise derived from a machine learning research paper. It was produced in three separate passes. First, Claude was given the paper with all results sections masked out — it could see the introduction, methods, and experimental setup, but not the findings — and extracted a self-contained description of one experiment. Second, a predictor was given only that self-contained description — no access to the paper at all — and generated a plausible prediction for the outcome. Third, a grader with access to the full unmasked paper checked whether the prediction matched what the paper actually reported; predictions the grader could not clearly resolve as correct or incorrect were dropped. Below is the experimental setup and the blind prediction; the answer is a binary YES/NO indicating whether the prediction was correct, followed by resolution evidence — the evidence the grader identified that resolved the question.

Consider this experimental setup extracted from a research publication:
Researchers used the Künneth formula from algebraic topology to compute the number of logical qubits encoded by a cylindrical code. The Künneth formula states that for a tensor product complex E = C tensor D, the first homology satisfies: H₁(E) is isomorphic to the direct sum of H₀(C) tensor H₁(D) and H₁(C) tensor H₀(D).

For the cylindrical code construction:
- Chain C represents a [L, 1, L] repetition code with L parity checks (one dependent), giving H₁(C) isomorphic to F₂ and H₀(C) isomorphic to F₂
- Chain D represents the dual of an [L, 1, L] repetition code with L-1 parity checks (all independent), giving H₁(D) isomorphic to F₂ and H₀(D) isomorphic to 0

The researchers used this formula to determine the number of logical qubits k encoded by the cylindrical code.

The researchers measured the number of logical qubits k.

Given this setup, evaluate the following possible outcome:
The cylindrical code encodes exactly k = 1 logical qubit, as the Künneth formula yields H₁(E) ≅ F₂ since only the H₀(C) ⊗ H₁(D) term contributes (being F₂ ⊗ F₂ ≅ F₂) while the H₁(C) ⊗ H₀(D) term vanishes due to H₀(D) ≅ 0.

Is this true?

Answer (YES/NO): YES